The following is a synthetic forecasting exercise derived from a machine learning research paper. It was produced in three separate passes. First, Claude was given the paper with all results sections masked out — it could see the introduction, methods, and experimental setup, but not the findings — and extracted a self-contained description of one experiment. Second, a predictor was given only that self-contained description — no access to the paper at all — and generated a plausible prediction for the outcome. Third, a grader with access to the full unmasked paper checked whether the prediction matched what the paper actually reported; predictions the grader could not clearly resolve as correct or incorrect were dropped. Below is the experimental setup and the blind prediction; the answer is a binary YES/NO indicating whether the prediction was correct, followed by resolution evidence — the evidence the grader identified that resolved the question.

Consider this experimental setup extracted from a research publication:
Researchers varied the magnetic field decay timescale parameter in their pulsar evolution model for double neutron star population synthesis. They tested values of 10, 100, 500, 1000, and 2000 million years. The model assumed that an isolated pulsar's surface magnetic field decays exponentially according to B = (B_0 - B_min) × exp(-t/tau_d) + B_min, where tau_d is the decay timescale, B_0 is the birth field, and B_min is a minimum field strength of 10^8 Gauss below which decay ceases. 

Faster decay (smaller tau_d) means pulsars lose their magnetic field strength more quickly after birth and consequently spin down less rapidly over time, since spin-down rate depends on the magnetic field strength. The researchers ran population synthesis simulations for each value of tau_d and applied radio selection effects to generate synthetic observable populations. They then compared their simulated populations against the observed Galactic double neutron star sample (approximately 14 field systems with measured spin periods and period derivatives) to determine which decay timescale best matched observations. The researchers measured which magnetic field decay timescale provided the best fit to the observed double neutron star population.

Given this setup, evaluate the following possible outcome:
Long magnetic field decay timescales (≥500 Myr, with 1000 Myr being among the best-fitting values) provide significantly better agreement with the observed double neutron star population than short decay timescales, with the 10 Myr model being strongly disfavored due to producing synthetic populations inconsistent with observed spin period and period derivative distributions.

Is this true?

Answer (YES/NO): YES